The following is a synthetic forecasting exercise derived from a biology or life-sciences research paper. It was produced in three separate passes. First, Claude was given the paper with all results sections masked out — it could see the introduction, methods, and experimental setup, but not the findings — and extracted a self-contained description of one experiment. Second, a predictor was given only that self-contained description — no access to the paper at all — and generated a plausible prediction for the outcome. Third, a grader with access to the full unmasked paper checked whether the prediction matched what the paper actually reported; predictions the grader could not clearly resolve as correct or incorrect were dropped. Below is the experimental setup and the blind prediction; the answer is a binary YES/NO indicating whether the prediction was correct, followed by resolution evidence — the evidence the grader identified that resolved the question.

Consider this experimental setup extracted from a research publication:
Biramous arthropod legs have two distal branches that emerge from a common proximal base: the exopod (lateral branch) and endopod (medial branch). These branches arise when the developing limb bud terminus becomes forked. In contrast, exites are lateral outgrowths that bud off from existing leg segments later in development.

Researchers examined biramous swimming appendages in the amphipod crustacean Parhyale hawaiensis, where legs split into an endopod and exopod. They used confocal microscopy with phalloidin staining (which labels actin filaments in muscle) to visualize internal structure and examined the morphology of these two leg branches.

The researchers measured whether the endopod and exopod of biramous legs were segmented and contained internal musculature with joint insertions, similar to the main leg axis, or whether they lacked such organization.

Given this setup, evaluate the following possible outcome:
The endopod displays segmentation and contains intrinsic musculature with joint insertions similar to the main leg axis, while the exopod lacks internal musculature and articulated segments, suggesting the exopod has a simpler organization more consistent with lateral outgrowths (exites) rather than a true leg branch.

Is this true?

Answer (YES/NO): NO